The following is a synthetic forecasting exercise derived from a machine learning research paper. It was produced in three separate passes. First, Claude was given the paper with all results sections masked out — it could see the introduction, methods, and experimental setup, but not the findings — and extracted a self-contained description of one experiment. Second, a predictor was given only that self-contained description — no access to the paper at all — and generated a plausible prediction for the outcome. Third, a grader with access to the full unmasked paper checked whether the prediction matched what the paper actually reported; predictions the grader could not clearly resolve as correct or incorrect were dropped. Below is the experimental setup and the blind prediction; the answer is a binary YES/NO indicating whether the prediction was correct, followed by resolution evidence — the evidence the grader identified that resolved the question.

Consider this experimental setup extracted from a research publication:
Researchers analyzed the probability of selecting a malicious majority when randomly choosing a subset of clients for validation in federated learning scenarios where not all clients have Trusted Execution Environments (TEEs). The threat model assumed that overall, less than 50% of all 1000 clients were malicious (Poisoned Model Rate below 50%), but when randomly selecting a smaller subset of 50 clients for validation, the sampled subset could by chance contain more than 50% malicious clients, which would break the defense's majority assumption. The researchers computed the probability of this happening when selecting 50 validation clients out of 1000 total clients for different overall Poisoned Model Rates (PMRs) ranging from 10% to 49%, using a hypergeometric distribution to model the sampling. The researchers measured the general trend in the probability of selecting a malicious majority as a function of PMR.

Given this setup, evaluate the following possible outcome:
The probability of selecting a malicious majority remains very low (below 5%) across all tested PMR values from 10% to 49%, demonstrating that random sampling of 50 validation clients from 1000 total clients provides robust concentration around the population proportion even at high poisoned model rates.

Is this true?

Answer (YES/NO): NO